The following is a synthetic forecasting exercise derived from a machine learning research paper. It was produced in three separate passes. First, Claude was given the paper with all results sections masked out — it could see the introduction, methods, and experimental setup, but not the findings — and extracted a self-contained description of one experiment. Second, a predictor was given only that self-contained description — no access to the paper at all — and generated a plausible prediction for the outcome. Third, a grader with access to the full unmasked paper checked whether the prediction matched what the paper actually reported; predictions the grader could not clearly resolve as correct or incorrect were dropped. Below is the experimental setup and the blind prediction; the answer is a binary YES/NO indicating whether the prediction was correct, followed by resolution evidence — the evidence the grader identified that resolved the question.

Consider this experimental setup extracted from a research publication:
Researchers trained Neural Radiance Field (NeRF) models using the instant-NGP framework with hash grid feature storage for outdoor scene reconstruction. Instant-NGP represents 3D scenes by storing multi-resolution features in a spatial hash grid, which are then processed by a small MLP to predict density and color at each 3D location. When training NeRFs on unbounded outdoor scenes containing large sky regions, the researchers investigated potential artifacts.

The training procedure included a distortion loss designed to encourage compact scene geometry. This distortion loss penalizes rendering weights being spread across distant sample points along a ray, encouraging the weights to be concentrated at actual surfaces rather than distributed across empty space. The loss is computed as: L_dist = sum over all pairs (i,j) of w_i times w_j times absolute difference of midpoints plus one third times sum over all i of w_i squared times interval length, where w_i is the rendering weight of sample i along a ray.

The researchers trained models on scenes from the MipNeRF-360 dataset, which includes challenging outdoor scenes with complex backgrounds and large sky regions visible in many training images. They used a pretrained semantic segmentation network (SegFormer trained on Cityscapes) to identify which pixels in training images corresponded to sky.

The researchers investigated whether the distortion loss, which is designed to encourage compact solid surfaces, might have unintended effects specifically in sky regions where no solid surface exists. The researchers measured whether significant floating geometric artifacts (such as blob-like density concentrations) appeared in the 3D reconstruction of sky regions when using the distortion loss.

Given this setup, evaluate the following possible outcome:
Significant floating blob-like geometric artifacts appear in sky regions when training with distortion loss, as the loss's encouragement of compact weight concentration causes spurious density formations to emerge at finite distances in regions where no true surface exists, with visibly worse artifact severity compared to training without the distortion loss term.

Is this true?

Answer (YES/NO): YES